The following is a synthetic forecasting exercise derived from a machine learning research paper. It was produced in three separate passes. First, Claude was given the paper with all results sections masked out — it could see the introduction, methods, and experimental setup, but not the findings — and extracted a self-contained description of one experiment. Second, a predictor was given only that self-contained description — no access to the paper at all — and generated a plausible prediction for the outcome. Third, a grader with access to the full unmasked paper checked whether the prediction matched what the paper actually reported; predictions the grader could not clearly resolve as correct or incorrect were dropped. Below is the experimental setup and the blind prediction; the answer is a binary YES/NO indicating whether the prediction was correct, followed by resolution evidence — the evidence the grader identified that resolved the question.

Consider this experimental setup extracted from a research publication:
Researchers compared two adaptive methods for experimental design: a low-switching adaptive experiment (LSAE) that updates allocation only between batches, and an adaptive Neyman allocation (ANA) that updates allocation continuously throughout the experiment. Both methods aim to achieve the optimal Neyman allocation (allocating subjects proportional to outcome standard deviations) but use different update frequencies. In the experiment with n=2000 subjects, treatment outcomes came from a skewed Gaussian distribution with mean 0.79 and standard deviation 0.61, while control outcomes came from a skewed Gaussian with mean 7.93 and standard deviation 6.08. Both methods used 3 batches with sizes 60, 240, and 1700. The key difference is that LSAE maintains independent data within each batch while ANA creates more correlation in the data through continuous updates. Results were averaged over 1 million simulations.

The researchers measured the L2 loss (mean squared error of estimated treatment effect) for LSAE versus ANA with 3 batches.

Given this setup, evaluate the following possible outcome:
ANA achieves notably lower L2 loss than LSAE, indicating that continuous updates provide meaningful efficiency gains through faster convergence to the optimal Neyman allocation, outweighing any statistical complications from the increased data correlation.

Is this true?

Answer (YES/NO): NO